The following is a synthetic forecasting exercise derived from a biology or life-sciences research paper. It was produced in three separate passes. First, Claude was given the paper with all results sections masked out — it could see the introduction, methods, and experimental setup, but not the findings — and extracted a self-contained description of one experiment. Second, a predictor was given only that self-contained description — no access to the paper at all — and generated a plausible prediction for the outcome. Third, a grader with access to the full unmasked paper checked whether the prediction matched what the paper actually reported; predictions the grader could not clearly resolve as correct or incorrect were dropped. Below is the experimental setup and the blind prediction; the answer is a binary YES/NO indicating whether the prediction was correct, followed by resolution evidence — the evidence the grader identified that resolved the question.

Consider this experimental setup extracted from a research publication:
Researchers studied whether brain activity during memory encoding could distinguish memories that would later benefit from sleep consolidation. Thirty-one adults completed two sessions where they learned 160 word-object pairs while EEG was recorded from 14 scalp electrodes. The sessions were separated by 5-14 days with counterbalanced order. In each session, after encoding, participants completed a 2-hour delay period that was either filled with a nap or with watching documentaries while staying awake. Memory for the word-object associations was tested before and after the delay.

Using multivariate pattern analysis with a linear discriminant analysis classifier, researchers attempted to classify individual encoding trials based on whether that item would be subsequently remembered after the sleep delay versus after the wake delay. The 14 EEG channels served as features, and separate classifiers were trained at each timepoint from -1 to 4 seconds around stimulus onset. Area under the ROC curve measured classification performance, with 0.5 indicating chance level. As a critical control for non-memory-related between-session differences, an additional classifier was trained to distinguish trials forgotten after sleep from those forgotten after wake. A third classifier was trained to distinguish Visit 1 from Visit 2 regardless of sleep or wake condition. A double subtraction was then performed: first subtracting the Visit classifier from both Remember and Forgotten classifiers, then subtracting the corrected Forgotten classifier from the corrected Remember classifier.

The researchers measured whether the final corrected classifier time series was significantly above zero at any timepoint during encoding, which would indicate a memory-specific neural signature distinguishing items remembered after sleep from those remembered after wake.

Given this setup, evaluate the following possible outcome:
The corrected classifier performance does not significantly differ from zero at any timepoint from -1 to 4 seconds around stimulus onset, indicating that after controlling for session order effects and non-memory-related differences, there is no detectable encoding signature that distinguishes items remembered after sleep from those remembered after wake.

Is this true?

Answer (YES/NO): NO